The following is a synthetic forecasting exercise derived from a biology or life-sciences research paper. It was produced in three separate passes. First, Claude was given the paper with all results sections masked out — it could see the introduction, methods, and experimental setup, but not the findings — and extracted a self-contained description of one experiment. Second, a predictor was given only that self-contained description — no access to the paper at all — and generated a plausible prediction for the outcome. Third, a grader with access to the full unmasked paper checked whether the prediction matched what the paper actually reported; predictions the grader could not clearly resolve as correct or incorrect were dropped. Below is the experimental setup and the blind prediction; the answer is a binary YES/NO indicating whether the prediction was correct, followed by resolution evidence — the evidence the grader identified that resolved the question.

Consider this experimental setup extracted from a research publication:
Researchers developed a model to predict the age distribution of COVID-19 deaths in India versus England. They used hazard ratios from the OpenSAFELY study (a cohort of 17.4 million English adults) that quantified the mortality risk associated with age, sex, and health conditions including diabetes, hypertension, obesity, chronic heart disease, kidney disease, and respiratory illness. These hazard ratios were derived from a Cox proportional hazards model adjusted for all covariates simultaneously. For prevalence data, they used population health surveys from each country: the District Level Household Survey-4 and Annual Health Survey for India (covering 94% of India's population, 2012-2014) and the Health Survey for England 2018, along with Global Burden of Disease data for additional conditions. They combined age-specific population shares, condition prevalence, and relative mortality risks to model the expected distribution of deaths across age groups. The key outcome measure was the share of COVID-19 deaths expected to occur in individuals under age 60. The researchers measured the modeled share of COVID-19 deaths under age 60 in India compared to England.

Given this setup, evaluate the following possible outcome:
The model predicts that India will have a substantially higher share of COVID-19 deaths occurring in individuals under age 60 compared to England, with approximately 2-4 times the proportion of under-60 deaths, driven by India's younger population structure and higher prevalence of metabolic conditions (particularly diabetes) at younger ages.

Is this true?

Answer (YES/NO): NO